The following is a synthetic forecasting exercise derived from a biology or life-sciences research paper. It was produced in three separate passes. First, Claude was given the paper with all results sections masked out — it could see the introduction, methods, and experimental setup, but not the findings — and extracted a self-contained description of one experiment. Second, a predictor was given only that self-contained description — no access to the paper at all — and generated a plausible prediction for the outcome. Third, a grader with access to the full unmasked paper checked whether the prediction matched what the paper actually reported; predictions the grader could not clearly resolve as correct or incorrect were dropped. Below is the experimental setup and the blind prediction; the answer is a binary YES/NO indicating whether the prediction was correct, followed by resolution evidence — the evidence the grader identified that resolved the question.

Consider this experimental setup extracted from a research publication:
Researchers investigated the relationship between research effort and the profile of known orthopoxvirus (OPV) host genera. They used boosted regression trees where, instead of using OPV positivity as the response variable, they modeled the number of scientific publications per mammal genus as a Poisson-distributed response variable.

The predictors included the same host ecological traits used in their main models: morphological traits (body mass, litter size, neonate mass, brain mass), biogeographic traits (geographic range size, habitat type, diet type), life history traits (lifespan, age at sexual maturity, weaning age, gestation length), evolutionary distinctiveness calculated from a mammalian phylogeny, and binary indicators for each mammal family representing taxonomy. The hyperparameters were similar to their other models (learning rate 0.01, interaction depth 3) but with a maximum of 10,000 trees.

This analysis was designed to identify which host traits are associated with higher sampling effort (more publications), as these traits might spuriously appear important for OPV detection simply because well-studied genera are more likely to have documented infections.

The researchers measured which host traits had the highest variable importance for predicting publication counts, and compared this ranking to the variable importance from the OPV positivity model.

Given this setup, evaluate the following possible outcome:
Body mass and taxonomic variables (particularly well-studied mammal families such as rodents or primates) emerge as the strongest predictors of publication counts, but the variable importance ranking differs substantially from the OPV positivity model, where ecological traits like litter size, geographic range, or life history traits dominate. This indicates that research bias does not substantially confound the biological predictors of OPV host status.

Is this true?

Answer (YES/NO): NO